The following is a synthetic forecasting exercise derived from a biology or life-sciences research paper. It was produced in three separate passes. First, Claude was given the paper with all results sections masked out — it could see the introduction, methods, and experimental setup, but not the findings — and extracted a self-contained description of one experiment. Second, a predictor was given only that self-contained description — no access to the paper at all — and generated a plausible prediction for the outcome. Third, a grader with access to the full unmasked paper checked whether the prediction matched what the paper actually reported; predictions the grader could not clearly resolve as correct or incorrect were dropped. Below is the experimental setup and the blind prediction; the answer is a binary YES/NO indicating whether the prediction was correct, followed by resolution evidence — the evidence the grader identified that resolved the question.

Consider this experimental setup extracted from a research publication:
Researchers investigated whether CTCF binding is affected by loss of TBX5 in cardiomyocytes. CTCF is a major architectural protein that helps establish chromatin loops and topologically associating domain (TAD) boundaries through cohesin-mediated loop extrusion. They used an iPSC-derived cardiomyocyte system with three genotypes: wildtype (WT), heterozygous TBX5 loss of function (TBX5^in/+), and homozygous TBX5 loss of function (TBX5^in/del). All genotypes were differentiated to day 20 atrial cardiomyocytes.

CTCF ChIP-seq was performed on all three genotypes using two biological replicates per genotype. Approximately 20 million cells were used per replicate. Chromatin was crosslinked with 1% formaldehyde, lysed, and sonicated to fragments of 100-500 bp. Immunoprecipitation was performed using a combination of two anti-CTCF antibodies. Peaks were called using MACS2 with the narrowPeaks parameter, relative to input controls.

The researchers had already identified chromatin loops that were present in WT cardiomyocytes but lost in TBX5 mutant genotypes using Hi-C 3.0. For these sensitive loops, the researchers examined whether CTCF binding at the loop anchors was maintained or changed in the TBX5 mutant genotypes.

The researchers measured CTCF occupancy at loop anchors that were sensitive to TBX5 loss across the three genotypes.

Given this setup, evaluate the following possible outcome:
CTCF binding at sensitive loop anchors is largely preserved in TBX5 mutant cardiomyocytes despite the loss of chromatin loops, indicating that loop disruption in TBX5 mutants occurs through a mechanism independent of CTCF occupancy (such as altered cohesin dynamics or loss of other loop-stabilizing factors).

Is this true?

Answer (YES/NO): YES